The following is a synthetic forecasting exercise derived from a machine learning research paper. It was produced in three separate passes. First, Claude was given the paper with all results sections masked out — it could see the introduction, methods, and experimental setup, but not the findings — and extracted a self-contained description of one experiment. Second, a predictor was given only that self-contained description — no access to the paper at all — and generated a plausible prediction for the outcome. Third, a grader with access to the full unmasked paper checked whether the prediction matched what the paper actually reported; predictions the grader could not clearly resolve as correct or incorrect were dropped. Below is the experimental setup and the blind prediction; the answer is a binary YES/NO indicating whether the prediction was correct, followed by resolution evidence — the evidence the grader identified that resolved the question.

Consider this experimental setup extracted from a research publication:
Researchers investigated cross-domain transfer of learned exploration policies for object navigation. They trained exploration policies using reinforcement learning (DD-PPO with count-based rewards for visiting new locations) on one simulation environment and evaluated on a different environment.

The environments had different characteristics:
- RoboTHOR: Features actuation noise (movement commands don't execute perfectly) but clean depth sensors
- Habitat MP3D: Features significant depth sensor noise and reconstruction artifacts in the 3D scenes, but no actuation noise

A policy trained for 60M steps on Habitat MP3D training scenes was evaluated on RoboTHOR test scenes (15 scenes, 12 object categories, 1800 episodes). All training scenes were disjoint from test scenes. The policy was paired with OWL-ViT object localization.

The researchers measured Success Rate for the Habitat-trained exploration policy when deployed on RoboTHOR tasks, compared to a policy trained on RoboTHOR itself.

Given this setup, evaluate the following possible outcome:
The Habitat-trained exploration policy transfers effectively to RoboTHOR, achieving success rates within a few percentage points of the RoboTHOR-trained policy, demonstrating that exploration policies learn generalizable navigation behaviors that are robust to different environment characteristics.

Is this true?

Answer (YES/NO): NO